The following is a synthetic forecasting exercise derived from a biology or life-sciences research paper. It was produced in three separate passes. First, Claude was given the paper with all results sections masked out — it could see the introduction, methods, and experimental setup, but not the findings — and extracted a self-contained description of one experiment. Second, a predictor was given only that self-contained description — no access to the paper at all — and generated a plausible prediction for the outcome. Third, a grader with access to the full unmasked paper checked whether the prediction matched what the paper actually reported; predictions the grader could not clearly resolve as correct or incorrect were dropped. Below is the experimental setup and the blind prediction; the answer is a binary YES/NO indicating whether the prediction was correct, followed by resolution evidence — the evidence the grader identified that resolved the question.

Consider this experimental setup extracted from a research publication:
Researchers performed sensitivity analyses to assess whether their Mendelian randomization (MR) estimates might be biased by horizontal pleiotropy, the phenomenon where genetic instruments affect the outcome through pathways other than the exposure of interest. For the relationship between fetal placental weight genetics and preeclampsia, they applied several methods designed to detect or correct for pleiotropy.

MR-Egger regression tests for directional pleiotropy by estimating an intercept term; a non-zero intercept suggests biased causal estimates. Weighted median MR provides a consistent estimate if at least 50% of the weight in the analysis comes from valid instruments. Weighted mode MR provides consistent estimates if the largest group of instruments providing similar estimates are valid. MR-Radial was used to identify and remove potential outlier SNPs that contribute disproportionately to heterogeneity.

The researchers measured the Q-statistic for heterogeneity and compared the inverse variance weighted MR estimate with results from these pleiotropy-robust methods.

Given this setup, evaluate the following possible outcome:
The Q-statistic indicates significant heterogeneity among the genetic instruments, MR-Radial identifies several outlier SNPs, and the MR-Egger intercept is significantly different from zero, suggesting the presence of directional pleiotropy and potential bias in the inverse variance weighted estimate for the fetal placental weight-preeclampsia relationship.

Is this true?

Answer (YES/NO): NO